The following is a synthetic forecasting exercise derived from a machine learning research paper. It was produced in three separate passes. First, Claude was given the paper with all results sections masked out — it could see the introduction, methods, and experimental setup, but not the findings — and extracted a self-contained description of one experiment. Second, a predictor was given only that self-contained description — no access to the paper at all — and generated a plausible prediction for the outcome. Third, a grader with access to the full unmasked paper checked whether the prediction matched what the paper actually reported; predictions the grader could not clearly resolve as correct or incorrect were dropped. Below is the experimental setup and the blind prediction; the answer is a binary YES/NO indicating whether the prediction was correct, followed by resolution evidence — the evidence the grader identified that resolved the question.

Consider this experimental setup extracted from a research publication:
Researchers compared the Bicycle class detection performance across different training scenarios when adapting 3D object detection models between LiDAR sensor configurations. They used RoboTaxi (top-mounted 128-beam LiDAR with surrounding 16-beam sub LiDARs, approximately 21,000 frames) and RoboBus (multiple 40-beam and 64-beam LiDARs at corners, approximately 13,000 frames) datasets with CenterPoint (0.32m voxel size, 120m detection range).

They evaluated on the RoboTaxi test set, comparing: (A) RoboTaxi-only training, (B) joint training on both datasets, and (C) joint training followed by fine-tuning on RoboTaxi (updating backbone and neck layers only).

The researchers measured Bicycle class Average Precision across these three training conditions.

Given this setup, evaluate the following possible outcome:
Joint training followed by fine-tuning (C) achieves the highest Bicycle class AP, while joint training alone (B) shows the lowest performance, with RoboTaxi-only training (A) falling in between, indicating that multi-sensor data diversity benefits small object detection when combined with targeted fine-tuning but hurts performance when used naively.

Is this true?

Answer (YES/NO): NO